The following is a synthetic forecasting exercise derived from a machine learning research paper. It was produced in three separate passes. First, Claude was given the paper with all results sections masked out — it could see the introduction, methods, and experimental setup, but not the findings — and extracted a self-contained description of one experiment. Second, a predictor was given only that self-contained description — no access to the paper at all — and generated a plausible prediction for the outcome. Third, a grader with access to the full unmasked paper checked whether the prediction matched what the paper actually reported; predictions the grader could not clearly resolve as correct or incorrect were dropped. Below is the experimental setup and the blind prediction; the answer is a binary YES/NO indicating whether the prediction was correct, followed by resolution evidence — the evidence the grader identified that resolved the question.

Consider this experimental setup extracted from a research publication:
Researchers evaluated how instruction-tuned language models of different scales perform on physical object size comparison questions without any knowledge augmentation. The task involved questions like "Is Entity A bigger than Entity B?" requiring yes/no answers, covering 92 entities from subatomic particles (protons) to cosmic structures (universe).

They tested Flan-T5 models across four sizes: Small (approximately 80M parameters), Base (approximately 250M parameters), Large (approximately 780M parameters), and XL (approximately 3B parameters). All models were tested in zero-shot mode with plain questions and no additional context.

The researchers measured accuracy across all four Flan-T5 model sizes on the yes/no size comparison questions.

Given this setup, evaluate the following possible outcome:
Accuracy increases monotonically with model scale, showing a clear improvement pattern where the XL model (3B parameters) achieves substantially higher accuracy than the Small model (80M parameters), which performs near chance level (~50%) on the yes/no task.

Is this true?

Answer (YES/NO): NO